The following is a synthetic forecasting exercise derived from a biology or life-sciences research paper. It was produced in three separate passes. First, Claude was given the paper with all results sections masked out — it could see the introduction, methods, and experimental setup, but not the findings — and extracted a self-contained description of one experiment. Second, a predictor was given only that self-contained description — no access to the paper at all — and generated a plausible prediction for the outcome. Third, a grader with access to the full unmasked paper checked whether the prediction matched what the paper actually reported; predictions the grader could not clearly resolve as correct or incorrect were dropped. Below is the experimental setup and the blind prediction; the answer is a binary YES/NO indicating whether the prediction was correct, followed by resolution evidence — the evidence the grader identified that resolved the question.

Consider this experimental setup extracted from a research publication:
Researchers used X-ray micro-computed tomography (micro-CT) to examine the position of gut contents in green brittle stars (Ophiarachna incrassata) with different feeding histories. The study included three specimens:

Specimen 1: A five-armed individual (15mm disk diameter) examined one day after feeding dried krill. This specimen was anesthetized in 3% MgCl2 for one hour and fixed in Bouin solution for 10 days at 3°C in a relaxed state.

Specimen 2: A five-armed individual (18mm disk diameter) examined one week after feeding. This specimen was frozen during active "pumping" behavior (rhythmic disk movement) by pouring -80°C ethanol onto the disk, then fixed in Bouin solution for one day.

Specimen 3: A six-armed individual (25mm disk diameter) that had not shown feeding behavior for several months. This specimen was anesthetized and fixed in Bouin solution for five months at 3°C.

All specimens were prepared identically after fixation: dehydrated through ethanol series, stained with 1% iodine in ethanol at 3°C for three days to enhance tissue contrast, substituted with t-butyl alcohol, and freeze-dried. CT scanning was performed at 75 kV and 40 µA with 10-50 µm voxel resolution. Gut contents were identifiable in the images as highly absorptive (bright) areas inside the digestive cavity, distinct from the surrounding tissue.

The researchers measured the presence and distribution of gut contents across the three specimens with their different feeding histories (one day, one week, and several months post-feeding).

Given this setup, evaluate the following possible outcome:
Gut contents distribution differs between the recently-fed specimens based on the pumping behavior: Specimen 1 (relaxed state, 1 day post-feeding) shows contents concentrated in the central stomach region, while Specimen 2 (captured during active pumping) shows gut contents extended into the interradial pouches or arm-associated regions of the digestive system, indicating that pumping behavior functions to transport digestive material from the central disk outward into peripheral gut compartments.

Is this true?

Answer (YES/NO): NO